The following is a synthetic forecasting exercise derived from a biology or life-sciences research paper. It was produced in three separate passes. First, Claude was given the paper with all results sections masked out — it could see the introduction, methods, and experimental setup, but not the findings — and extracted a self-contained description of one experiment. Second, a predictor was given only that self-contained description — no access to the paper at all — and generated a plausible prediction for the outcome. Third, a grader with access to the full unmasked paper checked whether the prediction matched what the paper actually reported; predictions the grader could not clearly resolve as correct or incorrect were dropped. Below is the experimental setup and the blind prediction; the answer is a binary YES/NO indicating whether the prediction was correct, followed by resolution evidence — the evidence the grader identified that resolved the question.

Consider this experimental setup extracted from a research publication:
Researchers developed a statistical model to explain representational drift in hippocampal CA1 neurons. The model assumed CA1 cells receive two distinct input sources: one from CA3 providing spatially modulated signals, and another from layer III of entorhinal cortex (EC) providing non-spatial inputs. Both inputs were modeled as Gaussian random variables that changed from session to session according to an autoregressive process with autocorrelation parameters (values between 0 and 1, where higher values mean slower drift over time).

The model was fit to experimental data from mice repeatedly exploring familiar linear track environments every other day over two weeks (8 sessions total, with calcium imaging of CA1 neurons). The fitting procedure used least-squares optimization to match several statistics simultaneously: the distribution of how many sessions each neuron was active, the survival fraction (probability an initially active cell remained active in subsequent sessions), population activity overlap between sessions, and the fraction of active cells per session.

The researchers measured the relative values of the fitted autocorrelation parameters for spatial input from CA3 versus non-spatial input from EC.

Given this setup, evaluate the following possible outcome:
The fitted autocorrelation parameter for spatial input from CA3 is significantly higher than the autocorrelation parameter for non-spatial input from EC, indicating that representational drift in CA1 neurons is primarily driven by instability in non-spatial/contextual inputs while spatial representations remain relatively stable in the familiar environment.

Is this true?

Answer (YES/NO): YES